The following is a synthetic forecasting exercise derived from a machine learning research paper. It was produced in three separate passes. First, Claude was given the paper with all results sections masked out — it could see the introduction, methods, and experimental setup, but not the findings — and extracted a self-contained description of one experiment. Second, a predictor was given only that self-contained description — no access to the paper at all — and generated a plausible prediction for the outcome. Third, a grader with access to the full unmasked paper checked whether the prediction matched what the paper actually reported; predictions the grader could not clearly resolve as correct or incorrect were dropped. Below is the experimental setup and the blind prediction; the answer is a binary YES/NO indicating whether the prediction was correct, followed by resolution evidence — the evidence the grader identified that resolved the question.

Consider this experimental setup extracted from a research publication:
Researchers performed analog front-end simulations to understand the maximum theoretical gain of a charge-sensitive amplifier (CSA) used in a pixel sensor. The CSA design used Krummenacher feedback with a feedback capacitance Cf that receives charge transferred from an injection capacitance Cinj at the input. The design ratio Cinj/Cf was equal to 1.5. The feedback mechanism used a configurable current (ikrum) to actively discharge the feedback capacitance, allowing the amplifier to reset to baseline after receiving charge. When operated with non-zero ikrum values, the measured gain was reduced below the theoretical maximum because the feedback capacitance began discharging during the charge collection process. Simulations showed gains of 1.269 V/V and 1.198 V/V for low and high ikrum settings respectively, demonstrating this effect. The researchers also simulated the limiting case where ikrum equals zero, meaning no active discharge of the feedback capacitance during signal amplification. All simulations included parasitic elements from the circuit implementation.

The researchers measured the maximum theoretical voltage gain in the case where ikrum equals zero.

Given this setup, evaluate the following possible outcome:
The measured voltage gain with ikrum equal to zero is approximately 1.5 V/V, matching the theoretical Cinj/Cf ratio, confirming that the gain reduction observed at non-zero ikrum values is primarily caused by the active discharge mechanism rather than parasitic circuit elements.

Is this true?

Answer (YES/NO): YES